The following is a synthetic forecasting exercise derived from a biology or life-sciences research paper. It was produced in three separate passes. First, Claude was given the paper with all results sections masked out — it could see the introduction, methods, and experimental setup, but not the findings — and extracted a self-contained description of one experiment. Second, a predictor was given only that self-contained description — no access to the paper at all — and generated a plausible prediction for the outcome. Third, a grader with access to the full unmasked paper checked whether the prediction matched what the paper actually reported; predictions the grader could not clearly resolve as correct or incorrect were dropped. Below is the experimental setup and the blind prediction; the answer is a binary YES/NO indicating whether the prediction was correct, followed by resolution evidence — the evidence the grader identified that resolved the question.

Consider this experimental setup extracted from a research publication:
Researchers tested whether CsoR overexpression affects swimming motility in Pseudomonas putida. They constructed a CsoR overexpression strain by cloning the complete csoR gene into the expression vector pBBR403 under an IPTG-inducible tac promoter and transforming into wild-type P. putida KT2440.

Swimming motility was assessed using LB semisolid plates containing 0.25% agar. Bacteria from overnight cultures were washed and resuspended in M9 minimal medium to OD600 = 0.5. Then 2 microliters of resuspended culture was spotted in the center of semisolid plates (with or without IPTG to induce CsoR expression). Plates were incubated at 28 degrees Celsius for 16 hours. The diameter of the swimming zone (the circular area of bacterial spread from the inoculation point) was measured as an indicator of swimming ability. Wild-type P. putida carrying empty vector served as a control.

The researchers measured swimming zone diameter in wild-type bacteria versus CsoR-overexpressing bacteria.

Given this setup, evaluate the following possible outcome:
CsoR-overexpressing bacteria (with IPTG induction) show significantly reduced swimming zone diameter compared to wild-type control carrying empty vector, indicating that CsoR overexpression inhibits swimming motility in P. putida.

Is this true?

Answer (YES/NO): YES